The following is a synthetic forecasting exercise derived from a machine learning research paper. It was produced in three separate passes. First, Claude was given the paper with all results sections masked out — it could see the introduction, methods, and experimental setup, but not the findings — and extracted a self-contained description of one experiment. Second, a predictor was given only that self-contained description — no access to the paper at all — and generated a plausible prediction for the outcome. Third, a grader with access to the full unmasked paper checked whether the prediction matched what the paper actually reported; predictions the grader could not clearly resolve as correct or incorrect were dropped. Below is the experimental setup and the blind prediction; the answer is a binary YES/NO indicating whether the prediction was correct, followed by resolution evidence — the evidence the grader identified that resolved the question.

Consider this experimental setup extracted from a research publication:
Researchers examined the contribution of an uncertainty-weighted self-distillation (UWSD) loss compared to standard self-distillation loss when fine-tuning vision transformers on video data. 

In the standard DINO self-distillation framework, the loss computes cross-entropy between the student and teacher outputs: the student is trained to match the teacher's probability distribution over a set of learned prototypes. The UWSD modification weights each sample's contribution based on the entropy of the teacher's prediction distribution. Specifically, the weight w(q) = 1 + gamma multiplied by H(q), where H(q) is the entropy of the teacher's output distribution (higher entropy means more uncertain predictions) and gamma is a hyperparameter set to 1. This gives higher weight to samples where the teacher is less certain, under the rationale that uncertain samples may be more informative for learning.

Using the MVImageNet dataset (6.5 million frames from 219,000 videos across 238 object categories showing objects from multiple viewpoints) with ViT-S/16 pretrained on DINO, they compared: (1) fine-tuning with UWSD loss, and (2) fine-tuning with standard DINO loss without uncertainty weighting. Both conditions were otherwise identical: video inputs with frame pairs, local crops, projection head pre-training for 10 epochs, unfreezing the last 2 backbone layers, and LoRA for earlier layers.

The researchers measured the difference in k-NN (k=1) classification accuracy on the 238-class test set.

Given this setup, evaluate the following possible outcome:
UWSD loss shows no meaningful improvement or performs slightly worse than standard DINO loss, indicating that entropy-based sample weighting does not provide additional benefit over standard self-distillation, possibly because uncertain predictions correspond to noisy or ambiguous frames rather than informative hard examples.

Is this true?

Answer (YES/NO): NO